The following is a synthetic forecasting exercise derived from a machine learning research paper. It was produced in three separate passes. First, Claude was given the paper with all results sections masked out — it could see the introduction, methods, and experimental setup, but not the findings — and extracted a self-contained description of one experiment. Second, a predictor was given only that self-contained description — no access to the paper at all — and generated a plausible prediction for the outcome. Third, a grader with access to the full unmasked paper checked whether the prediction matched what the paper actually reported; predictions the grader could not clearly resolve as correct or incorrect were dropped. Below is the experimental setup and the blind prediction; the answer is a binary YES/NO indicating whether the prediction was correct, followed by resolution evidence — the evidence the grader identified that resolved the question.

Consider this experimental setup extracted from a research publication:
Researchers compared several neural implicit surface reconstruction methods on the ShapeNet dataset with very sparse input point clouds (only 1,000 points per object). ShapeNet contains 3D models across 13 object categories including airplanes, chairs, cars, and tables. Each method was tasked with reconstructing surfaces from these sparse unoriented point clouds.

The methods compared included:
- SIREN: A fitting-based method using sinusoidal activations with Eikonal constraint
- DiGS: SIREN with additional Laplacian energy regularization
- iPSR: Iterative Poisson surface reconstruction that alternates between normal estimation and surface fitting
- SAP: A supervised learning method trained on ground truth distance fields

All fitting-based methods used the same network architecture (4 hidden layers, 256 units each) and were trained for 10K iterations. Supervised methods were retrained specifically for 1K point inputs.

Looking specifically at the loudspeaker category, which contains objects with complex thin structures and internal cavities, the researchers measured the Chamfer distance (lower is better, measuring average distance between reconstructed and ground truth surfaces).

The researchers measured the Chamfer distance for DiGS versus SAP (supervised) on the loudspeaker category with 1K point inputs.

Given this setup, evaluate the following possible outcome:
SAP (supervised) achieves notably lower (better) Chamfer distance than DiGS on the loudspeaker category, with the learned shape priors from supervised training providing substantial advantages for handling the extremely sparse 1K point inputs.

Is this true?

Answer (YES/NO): YES